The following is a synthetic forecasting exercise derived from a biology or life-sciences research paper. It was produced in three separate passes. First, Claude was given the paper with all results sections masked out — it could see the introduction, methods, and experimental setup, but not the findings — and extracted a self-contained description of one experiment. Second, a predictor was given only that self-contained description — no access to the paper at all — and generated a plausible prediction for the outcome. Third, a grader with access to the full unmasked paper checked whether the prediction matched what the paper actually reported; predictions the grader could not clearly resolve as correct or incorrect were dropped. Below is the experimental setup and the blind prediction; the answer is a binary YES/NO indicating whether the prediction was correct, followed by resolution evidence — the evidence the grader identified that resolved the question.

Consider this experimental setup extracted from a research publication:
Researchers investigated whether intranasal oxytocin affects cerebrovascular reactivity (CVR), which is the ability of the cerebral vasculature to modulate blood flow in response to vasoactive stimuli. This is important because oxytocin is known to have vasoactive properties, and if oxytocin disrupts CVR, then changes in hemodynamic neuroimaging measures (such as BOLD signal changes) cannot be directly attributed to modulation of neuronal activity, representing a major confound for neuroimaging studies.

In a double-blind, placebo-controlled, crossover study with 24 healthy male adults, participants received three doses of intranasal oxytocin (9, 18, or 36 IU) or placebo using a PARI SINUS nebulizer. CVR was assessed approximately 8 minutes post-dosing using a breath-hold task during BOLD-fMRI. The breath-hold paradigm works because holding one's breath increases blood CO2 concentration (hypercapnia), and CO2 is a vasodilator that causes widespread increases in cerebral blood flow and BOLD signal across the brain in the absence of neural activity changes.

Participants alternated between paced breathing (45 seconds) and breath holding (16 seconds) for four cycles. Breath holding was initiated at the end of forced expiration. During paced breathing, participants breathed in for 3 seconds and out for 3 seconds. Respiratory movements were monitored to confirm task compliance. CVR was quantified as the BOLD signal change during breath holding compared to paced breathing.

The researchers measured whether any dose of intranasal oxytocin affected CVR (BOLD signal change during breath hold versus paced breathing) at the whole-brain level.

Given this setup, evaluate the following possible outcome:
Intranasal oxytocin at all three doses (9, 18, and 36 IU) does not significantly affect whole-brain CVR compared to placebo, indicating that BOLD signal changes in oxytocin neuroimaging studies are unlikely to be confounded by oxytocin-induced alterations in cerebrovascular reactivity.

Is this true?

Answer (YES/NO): YES